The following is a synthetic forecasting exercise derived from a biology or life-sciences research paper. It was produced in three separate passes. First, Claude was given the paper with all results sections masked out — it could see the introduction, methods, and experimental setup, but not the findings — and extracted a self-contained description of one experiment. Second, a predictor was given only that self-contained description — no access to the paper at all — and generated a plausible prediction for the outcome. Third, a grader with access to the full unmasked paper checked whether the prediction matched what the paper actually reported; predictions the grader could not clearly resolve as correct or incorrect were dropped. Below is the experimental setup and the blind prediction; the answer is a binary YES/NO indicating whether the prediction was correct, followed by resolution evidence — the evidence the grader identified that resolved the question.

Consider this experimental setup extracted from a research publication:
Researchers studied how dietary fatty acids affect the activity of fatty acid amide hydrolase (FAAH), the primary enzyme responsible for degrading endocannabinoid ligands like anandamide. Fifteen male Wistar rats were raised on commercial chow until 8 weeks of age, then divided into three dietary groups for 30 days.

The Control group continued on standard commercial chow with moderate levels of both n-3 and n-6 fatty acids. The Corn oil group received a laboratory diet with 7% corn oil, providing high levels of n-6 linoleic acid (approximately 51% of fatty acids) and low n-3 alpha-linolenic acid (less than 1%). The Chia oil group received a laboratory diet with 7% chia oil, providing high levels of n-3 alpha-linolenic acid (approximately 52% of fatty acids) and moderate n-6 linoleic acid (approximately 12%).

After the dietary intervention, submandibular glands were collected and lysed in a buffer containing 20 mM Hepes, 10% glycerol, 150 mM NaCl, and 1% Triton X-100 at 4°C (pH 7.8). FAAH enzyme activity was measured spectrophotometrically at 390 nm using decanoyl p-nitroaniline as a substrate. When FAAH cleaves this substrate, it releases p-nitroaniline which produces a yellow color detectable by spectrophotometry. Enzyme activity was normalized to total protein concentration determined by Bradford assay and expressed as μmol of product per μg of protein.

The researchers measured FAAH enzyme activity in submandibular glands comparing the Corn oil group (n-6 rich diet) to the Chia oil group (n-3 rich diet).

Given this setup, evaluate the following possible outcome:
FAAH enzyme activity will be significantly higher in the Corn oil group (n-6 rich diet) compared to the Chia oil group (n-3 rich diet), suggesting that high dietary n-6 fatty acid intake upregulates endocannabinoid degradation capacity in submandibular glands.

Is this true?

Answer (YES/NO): YES